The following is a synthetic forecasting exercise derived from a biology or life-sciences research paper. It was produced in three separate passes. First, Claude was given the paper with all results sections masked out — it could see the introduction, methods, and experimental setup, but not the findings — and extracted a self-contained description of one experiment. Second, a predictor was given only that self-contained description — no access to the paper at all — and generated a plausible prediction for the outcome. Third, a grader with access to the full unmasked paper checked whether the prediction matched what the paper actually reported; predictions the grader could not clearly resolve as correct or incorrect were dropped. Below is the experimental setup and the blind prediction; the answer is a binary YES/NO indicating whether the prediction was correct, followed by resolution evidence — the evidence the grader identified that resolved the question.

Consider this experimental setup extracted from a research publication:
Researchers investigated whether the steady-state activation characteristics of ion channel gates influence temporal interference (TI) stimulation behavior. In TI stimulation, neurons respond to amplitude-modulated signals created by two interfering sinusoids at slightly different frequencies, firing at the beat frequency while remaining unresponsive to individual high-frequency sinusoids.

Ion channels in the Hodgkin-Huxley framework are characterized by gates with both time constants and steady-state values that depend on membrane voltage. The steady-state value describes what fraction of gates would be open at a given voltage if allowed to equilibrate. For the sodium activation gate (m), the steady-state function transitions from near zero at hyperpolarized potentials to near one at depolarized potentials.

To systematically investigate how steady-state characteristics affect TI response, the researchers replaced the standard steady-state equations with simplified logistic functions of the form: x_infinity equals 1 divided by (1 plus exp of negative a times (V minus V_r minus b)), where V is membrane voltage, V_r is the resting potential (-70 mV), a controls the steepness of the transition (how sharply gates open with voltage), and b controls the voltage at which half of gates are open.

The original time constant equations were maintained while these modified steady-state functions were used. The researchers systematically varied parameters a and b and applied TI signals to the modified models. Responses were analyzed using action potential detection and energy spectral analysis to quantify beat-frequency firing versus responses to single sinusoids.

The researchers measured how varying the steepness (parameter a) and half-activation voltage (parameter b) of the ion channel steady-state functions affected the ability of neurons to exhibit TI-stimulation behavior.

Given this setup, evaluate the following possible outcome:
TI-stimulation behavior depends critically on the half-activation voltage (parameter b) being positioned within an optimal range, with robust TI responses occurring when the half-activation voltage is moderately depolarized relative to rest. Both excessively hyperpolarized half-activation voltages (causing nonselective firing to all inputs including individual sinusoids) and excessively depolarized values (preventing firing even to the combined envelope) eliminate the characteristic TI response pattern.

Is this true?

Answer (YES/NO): NO